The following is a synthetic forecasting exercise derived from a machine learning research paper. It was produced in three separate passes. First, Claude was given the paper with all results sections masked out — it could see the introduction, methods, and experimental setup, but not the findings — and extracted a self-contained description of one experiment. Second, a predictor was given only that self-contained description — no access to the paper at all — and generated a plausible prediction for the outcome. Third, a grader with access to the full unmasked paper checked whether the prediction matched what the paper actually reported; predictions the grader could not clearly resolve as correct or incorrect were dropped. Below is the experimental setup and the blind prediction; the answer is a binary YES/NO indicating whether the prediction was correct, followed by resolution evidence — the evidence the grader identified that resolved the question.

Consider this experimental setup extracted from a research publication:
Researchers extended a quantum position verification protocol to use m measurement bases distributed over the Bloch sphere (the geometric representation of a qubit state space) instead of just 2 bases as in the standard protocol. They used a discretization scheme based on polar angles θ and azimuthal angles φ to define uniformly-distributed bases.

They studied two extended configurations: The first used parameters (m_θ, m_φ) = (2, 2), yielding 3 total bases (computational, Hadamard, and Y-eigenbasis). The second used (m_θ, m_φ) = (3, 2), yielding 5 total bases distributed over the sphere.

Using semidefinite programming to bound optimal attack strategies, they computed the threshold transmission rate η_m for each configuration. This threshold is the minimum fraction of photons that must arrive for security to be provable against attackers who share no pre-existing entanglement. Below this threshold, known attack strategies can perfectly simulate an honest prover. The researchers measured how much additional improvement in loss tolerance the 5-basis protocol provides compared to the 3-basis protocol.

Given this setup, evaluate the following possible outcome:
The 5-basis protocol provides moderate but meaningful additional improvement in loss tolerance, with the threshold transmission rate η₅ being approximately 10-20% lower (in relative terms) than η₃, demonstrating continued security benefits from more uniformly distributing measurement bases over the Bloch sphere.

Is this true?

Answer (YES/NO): NO